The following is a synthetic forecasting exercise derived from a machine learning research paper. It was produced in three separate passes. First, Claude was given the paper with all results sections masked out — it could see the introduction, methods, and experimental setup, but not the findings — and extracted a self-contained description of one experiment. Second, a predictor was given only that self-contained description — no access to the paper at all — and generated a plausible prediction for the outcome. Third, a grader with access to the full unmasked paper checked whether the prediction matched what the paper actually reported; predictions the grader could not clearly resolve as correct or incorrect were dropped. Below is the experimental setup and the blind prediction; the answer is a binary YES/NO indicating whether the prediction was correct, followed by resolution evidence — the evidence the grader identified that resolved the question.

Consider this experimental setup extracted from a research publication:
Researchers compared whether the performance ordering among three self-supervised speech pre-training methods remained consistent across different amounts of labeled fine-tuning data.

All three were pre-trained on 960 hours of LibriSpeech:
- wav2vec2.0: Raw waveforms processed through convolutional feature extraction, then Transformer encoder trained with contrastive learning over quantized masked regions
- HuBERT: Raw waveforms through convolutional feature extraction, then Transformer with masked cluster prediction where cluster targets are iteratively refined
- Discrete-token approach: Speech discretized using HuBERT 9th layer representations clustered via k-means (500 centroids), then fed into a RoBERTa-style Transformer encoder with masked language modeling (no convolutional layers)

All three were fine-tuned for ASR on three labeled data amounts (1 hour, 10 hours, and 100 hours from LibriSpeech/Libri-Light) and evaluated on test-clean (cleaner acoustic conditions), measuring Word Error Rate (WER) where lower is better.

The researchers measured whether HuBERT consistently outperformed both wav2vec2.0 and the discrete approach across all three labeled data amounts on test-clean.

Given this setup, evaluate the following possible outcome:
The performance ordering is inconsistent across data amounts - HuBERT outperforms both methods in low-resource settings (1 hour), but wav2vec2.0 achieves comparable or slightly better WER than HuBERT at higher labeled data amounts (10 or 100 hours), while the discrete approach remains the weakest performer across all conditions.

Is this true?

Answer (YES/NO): NO